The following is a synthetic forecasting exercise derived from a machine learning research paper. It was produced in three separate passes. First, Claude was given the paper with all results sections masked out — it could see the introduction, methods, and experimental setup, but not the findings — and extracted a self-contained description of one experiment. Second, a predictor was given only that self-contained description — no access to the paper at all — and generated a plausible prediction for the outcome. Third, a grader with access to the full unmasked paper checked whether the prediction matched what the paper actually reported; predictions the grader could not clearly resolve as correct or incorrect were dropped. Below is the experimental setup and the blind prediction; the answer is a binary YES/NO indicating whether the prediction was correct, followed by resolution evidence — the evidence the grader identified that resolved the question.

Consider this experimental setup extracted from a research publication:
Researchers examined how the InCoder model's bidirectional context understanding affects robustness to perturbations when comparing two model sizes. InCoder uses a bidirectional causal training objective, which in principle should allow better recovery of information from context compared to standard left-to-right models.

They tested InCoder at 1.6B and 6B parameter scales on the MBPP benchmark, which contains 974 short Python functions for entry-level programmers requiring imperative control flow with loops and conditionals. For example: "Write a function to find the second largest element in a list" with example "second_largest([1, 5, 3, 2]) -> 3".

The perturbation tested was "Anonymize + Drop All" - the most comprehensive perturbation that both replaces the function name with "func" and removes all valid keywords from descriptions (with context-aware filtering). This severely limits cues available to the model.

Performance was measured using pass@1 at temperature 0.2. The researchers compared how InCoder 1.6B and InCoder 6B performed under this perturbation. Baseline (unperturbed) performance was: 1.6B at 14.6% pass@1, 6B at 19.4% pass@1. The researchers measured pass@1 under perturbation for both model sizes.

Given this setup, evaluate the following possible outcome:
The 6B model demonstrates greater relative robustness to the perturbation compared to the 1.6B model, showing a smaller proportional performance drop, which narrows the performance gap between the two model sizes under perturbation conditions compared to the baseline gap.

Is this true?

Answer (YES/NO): NO